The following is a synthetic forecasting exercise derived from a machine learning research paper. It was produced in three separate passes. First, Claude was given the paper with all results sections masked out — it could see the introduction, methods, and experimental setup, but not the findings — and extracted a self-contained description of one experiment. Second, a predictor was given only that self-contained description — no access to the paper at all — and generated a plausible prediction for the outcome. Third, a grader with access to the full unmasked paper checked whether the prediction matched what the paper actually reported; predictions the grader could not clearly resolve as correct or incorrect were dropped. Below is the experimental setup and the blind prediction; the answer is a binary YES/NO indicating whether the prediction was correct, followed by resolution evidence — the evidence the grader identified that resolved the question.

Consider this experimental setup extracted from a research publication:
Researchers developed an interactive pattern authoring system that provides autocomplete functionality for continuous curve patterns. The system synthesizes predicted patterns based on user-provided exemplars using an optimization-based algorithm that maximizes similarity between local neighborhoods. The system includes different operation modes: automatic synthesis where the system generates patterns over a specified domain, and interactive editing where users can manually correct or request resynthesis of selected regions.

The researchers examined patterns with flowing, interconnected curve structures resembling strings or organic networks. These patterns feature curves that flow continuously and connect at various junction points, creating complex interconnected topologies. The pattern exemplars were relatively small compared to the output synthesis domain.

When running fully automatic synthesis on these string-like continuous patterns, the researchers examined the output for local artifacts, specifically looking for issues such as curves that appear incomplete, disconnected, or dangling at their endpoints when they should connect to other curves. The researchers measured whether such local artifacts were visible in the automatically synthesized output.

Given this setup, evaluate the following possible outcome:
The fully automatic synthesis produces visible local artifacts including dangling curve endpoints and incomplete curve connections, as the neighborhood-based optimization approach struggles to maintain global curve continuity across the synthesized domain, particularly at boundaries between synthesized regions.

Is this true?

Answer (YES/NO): YES